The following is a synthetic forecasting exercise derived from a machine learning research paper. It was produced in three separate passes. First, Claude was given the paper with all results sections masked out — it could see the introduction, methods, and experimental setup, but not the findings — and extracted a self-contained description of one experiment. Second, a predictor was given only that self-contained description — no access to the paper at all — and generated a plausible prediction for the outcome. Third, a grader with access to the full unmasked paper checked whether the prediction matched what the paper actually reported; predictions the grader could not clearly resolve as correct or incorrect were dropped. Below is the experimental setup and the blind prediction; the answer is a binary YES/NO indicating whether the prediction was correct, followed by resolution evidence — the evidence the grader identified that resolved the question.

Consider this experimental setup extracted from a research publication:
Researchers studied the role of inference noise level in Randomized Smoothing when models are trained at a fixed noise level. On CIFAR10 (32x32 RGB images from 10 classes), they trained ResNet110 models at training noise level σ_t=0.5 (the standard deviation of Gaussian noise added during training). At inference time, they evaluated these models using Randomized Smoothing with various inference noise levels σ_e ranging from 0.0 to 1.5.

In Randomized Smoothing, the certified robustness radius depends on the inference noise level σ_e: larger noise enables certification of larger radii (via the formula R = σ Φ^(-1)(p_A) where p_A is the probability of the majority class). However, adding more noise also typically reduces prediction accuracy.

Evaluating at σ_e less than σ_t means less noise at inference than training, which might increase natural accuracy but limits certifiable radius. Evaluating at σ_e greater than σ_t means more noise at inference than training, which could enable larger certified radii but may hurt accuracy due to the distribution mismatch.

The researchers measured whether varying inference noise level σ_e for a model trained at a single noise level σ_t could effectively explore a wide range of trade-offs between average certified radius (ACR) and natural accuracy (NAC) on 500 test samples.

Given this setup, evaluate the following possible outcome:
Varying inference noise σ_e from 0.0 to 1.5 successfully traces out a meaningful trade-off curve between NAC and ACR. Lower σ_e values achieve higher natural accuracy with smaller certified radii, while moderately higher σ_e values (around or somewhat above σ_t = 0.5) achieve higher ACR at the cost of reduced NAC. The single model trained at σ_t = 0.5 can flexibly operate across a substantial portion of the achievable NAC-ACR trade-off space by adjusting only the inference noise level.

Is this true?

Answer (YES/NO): NO